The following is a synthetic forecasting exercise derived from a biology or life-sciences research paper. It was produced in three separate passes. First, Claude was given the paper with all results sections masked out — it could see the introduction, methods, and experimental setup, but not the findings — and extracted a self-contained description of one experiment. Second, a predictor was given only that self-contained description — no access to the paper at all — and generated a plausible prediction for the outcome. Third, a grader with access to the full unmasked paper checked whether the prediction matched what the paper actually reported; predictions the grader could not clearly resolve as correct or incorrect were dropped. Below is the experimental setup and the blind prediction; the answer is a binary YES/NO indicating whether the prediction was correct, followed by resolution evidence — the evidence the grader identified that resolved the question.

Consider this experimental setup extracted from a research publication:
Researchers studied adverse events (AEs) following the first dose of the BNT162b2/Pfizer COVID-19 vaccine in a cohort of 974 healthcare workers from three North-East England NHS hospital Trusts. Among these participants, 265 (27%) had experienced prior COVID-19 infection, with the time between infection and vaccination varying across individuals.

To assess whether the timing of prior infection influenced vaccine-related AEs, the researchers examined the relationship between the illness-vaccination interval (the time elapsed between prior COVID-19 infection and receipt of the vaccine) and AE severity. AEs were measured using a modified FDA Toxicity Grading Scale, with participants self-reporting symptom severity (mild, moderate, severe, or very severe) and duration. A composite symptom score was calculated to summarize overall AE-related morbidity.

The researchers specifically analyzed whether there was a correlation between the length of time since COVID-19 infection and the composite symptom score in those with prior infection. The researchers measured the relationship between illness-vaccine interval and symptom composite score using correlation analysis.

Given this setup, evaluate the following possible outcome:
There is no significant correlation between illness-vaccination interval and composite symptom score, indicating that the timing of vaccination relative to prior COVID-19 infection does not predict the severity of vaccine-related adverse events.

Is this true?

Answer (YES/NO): YES